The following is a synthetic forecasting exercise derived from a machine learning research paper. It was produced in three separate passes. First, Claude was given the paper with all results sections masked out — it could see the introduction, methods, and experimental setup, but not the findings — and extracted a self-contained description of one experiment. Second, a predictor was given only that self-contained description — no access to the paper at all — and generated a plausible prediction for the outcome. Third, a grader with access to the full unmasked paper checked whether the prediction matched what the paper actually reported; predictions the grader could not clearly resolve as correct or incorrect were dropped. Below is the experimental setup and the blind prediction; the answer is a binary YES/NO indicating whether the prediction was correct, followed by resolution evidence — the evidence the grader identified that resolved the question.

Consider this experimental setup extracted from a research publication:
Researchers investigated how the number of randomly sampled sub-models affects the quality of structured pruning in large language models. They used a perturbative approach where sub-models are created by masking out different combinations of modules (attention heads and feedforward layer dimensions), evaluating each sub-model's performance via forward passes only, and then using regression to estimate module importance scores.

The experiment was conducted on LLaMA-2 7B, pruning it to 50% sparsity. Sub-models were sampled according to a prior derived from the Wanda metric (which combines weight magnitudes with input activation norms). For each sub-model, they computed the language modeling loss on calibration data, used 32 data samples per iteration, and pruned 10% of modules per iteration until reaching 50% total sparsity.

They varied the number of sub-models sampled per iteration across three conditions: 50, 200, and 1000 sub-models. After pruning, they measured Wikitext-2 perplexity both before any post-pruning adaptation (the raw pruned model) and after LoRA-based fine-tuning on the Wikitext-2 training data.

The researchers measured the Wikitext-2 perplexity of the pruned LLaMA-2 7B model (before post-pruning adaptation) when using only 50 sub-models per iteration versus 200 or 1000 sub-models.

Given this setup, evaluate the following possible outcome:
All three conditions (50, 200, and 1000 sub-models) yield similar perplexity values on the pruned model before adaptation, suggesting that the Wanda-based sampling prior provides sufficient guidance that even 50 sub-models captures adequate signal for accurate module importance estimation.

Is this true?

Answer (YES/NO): NO